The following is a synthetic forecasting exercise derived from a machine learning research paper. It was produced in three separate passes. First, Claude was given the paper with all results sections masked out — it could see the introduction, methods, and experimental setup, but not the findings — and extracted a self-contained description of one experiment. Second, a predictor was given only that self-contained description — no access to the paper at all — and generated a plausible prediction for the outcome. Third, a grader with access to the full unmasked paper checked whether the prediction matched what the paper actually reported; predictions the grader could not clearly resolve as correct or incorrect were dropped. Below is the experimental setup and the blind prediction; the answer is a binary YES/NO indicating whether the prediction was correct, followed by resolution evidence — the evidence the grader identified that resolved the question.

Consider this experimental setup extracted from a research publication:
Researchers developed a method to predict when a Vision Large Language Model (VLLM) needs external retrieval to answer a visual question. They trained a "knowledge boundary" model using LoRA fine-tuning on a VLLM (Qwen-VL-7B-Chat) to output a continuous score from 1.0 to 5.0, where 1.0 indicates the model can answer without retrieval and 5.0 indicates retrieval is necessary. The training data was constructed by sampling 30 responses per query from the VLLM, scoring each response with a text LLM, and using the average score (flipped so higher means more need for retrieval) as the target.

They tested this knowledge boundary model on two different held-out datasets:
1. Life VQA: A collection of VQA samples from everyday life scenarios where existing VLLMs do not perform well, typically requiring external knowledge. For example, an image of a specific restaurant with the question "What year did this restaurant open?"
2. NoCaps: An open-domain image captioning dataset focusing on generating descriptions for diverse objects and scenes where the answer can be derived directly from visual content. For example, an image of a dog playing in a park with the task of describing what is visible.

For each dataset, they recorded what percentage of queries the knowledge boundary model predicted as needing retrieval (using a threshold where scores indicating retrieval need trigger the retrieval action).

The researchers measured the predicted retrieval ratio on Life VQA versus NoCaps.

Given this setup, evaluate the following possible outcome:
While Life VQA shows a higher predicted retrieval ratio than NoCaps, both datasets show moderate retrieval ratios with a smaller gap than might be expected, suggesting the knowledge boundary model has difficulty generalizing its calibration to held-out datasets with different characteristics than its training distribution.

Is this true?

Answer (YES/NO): NO